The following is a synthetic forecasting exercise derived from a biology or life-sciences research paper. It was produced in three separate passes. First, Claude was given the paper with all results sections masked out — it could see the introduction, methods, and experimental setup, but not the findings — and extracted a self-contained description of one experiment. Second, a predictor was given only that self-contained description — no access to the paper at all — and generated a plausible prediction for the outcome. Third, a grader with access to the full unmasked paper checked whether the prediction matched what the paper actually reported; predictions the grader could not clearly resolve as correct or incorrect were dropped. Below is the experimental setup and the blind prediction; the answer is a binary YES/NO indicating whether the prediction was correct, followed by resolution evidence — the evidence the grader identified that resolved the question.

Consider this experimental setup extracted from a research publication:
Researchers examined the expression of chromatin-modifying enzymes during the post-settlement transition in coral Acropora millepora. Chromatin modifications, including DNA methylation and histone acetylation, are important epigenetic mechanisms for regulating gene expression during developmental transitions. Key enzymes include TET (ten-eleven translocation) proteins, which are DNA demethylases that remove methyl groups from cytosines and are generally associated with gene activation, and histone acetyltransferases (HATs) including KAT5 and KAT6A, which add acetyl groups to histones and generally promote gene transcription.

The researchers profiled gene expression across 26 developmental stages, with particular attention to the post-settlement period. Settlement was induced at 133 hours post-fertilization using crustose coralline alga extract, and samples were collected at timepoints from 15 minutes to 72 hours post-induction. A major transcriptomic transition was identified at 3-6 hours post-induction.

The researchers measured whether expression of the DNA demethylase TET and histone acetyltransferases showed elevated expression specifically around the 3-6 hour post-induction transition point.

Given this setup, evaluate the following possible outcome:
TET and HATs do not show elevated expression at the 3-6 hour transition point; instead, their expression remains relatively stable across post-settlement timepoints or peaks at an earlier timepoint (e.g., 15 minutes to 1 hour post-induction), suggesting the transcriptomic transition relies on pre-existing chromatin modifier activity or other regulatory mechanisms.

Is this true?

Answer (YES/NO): NO